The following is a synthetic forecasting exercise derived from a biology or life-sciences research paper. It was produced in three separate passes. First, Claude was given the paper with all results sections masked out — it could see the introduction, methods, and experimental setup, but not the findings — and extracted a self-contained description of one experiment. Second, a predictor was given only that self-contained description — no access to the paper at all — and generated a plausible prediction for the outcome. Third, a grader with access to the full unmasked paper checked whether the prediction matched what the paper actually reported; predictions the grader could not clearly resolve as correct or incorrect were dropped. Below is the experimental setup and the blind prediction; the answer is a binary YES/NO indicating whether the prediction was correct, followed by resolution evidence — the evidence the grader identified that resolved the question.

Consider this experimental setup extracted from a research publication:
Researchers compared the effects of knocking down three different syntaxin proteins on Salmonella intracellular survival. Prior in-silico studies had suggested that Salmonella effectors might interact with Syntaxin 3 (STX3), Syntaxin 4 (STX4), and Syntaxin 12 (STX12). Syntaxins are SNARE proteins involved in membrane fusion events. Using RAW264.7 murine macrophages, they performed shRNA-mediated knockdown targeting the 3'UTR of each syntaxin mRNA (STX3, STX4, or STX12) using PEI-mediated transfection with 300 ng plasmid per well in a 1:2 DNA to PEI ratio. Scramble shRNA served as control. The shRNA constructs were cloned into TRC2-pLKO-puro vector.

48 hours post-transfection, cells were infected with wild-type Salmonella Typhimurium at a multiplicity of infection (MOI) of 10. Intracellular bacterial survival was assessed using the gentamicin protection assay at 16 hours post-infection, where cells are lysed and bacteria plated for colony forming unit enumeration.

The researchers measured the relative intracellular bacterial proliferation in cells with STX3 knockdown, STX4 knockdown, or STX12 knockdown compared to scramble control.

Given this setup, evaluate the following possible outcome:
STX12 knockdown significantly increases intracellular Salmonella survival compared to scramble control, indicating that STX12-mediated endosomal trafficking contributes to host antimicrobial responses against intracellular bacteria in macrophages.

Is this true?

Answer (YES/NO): NO